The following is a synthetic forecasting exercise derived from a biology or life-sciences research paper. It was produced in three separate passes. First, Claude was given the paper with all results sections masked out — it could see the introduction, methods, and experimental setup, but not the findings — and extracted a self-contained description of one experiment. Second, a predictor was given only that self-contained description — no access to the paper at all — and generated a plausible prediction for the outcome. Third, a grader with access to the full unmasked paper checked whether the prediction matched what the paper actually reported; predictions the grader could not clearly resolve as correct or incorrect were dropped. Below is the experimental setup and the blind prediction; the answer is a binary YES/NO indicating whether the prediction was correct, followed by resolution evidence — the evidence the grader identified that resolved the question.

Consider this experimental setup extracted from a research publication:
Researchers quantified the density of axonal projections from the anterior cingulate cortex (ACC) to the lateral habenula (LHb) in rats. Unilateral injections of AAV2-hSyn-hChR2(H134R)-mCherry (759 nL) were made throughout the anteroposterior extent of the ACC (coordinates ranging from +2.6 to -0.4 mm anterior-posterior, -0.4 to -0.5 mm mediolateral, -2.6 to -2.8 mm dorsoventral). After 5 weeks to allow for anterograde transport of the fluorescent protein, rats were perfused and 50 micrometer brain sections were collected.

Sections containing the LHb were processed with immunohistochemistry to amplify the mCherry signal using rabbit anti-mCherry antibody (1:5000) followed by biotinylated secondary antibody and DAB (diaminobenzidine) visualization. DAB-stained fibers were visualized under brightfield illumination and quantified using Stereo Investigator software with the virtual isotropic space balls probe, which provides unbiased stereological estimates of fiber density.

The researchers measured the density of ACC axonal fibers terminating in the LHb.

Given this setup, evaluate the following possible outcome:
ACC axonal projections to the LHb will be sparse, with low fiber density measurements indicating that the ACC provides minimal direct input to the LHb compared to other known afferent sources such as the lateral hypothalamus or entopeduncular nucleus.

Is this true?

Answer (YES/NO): YES